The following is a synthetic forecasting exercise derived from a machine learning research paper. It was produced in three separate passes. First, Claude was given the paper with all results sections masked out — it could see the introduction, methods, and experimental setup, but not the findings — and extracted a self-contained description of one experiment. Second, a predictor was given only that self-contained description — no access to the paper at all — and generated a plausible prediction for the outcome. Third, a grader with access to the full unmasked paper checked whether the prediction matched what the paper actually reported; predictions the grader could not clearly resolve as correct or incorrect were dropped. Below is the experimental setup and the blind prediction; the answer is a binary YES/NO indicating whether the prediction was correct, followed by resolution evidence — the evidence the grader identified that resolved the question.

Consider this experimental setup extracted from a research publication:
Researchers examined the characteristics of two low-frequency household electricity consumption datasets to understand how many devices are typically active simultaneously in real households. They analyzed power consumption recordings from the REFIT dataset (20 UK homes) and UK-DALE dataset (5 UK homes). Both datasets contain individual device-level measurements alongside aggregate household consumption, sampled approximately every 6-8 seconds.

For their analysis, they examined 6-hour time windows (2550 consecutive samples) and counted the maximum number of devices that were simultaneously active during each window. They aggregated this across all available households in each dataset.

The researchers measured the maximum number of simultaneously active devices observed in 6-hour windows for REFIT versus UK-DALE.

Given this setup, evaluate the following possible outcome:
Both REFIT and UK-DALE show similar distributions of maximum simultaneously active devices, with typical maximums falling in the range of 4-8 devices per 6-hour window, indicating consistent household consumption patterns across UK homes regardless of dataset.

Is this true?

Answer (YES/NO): NO